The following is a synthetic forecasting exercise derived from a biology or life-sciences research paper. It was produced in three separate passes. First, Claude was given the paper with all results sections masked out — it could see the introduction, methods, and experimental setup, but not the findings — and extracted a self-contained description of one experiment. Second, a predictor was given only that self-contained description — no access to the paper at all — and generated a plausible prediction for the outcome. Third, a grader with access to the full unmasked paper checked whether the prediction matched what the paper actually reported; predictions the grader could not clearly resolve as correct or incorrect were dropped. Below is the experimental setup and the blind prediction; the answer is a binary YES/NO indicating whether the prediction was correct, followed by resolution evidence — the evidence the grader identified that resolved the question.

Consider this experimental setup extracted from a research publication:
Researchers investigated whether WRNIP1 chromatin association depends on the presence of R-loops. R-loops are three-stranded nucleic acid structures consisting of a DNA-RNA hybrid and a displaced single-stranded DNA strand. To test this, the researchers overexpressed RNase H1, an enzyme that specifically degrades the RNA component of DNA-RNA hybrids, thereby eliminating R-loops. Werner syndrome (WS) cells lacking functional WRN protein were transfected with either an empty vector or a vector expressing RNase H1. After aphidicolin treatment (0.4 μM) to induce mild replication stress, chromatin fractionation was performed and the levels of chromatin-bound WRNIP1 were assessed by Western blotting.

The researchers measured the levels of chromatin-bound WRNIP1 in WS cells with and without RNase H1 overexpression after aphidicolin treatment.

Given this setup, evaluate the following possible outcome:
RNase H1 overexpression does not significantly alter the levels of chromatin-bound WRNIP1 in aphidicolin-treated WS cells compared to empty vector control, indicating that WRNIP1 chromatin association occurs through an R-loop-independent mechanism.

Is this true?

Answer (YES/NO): NO